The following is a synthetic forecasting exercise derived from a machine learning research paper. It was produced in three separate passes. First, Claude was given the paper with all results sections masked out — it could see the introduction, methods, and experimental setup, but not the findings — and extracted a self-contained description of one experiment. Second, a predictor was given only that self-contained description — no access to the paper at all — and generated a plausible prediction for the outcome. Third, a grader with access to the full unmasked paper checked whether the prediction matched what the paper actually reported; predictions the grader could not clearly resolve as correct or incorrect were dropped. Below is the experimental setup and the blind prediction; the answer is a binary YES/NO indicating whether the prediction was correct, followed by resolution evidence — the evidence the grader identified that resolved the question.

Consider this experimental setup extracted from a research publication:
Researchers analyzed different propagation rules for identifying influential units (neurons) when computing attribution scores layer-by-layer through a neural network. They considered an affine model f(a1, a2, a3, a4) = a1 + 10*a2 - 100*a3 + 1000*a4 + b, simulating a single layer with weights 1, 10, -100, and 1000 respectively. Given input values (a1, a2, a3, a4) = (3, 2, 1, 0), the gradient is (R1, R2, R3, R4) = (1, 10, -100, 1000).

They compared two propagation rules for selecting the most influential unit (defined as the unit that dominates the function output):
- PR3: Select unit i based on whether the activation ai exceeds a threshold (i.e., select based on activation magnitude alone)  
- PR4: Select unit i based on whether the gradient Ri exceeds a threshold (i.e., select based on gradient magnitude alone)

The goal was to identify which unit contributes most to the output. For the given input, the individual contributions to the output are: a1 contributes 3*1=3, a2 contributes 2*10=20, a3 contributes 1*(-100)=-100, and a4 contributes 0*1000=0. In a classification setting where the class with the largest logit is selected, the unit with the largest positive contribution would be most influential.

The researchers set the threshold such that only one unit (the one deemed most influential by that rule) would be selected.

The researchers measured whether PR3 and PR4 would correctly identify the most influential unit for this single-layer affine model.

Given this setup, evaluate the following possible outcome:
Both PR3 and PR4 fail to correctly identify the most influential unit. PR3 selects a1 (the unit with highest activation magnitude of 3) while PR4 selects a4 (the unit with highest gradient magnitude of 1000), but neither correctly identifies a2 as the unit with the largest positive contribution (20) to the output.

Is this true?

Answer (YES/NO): YES